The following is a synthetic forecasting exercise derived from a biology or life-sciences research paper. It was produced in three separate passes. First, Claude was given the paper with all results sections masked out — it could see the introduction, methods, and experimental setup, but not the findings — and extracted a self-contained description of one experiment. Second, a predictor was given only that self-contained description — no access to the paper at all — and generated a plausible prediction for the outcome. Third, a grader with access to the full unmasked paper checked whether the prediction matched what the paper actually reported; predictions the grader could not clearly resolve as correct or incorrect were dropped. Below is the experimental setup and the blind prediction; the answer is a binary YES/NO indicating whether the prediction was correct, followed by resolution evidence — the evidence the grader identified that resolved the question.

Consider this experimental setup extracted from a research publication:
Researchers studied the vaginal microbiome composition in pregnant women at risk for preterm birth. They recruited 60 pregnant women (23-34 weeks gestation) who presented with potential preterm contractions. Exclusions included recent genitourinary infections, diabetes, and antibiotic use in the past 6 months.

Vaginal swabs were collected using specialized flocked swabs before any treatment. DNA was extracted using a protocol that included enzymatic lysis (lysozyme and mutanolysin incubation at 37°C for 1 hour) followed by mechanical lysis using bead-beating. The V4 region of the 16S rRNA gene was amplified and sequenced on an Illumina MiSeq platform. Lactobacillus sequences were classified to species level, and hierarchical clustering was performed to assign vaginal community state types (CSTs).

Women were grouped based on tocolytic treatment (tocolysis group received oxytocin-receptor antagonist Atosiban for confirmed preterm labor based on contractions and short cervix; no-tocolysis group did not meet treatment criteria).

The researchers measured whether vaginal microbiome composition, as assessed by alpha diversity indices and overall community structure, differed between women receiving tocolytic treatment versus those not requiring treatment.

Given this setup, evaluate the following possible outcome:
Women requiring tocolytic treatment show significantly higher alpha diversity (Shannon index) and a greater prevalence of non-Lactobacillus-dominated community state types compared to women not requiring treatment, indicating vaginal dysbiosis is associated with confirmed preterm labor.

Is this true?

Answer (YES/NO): NO